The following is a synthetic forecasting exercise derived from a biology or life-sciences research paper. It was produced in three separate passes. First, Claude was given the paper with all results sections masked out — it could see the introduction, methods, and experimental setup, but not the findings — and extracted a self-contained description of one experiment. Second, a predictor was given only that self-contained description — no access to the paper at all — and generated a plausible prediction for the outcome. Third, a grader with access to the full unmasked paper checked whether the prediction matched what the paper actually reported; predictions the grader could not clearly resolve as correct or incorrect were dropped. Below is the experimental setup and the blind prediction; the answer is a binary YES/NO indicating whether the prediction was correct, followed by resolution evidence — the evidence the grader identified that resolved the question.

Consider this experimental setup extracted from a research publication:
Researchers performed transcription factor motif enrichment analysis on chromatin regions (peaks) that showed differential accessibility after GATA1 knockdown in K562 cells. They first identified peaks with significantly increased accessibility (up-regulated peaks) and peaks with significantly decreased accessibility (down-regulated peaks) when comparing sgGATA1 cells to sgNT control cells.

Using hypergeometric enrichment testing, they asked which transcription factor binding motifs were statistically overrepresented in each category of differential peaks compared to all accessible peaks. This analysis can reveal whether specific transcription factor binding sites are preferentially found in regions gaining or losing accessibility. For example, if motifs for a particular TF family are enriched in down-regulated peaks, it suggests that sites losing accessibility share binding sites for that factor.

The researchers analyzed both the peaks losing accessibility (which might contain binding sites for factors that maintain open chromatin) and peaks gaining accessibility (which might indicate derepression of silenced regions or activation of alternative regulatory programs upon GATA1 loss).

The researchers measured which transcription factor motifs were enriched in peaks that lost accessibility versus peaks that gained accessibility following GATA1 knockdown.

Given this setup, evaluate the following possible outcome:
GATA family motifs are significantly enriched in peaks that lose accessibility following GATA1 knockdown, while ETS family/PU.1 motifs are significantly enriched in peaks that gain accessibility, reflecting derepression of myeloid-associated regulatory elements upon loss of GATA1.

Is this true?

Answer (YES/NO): YES